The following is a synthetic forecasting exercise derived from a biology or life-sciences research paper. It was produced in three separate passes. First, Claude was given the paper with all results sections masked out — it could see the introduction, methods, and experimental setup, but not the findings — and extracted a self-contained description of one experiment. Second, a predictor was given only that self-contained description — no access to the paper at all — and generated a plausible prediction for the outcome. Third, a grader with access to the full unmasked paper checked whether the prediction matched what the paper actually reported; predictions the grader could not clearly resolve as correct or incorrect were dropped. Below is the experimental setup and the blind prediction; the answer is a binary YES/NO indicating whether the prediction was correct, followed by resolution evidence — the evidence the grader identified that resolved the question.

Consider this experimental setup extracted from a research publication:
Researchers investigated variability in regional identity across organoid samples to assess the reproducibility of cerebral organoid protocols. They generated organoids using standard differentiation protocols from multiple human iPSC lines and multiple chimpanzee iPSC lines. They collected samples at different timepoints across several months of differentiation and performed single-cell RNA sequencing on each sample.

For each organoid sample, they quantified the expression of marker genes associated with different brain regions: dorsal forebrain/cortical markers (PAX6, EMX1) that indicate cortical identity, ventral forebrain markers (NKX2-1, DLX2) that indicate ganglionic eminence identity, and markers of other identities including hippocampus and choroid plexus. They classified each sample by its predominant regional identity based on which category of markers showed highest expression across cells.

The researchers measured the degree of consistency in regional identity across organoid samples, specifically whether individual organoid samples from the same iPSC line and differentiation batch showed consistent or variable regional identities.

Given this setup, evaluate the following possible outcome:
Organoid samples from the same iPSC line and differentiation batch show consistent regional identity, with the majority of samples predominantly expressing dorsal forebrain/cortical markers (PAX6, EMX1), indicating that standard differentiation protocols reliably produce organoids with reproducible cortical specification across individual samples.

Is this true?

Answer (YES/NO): NO